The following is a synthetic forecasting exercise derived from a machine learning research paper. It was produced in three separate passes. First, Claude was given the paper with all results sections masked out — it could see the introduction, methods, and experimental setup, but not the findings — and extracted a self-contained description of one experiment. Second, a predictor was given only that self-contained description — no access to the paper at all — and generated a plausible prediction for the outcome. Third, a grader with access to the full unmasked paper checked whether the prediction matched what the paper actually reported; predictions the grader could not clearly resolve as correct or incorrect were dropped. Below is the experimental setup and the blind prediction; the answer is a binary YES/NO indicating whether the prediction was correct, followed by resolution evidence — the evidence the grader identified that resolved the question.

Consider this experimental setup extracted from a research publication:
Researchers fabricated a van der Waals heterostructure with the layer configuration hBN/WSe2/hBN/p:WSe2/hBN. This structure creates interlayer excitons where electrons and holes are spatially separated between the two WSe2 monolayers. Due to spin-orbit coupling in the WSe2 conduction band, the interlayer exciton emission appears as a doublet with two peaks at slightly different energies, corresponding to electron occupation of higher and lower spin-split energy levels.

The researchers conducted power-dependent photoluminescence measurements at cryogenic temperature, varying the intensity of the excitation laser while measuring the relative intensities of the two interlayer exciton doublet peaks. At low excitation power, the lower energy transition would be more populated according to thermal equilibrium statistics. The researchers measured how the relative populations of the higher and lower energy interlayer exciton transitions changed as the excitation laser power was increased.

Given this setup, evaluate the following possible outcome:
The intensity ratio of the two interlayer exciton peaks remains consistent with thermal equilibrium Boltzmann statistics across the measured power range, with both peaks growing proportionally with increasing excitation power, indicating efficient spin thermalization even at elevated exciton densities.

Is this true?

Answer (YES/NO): NO